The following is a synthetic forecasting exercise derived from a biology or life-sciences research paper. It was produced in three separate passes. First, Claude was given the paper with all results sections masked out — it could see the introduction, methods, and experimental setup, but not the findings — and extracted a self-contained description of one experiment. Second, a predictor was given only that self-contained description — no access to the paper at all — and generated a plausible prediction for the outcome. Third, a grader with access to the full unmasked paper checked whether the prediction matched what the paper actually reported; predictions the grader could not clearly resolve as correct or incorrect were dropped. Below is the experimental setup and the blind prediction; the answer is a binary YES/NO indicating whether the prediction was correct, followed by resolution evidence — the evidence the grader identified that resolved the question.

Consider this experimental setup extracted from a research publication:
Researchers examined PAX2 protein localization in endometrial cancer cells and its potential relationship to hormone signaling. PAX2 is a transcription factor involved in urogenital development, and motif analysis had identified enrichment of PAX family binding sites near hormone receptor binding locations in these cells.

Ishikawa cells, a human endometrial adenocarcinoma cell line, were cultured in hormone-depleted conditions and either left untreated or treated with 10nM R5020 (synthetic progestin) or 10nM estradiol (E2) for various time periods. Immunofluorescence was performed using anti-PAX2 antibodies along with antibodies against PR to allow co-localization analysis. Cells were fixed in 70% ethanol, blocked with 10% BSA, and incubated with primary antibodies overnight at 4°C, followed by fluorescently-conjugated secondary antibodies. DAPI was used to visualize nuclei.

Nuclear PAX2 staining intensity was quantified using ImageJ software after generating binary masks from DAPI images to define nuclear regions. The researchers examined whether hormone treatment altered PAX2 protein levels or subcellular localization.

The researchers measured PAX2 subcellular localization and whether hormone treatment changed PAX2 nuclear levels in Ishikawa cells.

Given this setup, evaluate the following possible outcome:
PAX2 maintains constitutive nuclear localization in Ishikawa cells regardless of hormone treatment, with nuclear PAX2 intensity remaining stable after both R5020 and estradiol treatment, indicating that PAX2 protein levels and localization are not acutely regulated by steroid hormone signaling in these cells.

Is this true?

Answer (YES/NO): NO